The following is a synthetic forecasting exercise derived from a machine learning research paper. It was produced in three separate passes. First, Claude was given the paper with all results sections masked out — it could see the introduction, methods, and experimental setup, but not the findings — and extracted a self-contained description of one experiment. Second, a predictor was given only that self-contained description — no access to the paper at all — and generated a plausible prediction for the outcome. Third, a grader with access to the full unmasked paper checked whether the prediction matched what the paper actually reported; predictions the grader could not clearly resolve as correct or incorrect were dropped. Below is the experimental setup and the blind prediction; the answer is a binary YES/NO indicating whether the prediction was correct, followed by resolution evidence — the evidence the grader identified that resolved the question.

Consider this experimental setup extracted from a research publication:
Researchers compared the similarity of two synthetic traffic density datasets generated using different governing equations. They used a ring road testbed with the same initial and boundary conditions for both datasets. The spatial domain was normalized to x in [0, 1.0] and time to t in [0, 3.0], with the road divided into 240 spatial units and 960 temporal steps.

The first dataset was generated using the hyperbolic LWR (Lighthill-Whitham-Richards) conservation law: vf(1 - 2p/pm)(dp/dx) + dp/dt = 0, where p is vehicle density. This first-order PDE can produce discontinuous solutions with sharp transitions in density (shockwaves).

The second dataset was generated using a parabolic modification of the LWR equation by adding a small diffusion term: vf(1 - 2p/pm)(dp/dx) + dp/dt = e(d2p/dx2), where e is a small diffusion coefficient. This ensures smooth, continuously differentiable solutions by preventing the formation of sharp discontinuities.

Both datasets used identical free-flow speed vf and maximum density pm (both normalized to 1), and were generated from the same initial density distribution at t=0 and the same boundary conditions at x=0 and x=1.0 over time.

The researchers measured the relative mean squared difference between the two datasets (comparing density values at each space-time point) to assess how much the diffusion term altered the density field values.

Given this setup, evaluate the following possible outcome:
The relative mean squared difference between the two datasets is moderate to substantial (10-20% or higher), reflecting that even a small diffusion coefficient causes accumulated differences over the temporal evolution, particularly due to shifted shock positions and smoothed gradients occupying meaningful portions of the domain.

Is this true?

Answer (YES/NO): NO